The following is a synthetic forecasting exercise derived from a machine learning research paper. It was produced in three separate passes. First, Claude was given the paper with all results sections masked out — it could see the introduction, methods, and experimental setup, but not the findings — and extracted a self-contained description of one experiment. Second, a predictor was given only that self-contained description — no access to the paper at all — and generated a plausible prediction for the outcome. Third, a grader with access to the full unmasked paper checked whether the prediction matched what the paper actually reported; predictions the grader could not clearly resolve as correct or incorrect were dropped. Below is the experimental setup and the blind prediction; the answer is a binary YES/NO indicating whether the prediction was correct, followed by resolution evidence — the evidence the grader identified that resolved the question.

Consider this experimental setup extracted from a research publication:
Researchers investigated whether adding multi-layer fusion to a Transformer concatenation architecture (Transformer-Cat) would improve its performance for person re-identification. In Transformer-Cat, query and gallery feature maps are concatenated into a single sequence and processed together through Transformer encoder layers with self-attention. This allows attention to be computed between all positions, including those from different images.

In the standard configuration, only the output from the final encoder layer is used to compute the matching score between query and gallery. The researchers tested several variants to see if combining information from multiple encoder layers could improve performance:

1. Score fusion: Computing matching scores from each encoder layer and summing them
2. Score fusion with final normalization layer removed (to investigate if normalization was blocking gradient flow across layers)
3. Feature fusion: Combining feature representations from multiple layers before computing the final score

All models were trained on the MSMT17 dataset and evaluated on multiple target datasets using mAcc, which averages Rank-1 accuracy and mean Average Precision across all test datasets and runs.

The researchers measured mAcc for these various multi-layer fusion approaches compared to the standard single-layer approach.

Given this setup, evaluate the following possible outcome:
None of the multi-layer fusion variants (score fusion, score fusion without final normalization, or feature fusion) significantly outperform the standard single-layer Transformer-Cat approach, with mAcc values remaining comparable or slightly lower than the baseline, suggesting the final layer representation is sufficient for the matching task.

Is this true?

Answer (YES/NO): YES